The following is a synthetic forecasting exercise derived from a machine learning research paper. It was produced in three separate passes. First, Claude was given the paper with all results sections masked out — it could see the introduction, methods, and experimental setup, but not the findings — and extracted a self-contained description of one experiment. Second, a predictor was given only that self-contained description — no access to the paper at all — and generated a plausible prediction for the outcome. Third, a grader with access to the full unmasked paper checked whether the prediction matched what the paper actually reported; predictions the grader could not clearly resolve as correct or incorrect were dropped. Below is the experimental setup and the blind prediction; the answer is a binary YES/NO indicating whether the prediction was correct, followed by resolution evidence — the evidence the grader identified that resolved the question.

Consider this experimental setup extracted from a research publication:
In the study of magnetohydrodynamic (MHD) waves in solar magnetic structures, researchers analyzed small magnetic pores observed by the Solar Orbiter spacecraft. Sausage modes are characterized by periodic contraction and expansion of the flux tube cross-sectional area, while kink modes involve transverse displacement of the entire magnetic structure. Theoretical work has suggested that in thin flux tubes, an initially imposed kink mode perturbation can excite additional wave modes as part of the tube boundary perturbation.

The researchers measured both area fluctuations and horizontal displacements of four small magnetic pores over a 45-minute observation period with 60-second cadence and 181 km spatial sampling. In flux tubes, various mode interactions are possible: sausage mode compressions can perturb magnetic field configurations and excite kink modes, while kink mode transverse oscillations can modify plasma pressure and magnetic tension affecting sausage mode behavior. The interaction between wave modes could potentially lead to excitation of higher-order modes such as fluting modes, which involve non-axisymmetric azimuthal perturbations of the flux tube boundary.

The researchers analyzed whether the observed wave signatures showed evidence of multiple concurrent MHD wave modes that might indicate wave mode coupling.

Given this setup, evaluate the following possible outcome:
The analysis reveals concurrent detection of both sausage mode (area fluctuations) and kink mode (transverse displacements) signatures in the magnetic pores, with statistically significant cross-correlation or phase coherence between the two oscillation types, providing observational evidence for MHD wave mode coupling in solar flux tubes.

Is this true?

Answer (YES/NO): NO